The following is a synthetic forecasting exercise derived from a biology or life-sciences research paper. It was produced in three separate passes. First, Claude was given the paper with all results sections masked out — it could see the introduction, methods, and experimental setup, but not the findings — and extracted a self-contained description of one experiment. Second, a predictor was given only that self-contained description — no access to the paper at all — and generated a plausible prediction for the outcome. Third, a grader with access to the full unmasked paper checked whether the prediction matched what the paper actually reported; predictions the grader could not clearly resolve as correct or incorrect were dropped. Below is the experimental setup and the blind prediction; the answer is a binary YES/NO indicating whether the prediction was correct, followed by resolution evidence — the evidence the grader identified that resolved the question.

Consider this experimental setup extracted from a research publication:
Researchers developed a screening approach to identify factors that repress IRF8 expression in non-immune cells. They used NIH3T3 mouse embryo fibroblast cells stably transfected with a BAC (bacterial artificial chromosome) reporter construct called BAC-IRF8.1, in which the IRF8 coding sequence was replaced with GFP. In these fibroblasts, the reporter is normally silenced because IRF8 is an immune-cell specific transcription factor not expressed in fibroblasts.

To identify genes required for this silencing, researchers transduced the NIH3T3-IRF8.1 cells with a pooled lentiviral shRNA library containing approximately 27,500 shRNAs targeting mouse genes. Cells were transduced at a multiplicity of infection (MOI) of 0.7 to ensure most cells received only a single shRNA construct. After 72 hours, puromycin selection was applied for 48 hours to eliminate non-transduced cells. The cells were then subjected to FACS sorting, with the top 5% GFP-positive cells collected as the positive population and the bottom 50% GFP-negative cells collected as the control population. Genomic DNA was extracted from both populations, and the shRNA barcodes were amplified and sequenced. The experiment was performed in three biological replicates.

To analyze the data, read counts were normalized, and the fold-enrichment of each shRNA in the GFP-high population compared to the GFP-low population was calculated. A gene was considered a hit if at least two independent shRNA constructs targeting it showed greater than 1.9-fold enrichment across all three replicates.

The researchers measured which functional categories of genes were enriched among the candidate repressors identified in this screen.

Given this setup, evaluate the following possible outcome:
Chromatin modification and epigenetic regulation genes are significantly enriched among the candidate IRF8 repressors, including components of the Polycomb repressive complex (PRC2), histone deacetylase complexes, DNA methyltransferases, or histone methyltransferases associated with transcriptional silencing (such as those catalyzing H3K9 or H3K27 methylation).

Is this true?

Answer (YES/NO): NO